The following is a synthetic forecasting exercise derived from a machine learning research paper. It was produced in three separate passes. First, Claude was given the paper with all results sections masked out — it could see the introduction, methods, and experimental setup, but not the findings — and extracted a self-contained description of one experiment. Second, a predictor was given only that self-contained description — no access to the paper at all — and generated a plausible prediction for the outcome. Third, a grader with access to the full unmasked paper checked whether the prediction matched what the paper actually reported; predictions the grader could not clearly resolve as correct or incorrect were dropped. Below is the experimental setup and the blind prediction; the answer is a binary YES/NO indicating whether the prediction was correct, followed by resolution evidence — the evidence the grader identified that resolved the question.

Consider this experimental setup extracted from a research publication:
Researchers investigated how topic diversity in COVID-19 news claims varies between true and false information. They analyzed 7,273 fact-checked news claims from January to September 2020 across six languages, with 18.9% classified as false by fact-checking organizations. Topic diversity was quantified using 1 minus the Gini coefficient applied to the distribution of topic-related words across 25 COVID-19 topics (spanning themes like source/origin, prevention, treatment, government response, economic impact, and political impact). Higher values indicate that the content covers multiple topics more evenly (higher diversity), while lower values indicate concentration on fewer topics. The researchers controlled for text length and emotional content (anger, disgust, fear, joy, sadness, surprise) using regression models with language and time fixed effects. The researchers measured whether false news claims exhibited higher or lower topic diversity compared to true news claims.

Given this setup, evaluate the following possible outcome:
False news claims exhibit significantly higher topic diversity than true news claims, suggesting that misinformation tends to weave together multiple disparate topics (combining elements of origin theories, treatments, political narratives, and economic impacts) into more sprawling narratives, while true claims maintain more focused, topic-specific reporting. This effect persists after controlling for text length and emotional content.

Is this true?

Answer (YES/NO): YES